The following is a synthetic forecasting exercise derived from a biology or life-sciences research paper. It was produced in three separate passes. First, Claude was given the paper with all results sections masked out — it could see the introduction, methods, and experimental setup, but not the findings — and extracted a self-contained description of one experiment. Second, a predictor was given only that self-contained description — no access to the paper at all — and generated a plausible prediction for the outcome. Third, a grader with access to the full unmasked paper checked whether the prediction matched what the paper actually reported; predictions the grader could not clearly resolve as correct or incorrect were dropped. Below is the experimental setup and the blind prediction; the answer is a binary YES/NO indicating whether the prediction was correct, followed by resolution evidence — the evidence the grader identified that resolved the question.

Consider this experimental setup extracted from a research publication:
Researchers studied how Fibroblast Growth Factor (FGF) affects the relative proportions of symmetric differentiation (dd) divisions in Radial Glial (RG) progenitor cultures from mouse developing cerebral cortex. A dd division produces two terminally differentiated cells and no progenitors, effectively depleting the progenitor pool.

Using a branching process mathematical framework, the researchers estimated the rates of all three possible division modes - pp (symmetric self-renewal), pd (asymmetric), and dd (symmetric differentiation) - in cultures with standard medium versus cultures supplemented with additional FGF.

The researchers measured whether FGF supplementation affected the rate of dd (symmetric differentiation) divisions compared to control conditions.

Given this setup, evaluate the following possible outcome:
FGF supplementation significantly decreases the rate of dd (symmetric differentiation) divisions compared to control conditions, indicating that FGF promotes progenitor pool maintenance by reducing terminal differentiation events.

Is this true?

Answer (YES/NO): YES